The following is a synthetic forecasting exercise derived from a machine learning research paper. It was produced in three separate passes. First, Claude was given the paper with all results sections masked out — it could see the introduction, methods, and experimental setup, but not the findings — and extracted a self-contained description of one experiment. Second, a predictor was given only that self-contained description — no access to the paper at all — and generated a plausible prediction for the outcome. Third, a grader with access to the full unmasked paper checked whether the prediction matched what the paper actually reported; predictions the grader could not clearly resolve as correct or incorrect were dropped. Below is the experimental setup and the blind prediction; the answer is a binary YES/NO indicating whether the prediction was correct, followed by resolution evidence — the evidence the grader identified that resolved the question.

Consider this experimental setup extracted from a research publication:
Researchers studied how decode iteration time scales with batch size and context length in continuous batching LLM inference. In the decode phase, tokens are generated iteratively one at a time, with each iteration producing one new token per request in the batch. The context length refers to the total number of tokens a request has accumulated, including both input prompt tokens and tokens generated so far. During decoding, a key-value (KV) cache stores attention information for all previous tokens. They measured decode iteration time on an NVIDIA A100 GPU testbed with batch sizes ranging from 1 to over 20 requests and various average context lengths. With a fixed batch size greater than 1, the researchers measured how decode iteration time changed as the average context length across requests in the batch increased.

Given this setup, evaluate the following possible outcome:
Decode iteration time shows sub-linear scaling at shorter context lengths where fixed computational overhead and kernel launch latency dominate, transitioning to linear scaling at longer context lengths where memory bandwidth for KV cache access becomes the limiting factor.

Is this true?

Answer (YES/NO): NO